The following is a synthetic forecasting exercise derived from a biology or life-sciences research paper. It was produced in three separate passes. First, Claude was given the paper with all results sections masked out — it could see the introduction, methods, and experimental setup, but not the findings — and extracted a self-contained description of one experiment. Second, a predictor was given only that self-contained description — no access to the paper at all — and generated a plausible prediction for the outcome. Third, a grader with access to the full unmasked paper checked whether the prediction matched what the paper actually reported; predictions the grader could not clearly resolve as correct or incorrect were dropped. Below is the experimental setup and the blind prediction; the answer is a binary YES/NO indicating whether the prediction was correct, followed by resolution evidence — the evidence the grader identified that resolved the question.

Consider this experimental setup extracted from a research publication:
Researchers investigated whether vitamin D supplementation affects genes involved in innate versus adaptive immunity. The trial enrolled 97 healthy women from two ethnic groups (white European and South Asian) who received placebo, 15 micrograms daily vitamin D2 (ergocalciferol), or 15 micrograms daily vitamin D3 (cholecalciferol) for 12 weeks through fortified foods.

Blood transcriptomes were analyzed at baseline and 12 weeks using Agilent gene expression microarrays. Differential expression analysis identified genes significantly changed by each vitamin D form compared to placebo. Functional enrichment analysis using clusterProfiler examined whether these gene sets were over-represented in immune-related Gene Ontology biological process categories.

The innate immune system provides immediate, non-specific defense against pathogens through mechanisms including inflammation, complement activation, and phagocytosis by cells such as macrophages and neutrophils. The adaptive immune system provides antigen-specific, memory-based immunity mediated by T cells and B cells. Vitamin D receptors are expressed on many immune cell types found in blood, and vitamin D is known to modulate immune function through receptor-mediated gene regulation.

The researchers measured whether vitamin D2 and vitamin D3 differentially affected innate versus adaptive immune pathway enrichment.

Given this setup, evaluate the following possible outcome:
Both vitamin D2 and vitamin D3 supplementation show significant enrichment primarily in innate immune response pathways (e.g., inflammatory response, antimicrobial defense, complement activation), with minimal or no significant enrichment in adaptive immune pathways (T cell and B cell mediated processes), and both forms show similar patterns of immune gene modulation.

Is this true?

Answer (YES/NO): NO